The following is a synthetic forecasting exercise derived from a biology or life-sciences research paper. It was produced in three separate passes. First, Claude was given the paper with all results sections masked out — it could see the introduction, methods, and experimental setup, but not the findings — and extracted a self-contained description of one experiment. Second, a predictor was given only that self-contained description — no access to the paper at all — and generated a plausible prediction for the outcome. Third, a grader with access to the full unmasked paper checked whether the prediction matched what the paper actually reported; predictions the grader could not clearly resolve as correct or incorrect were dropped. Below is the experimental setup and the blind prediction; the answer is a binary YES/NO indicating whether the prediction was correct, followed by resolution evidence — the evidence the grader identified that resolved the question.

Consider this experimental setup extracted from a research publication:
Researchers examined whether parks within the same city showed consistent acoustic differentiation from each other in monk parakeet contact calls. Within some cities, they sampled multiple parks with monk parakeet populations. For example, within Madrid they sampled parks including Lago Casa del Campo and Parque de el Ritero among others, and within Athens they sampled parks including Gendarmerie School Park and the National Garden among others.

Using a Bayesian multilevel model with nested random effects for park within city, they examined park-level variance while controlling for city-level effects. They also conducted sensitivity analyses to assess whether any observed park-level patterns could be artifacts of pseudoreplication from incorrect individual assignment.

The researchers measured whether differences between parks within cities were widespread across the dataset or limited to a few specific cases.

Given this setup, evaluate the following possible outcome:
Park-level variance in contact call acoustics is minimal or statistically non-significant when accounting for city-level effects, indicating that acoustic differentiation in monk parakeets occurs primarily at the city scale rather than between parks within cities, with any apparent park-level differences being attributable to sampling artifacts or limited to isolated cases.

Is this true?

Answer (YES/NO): YES